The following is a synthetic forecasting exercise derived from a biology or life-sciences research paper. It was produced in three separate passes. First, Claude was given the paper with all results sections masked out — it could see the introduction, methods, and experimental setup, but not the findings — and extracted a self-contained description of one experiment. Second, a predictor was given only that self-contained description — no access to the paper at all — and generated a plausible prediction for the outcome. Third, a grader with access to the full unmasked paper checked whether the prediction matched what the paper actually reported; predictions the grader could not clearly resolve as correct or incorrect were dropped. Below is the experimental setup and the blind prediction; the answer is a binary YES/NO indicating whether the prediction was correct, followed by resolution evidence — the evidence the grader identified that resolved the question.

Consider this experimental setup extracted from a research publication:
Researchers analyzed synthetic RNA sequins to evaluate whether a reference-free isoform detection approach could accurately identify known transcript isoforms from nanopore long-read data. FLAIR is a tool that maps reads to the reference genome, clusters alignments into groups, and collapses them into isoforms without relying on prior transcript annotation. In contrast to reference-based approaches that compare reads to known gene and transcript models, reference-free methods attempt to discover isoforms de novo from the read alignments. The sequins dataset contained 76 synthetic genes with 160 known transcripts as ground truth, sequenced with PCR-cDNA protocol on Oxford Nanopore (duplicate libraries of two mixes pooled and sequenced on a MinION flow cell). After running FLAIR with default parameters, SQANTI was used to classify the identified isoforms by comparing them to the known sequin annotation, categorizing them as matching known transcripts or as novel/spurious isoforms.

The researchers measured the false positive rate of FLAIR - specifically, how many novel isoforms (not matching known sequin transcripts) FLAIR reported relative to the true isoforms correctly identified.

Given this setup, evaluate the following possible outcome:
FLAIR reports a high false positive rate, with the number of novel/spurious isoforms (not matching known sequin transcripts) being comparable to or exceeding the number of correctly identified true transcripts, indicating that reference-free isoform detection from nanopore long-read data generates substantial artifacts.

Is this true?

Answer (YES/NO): YES